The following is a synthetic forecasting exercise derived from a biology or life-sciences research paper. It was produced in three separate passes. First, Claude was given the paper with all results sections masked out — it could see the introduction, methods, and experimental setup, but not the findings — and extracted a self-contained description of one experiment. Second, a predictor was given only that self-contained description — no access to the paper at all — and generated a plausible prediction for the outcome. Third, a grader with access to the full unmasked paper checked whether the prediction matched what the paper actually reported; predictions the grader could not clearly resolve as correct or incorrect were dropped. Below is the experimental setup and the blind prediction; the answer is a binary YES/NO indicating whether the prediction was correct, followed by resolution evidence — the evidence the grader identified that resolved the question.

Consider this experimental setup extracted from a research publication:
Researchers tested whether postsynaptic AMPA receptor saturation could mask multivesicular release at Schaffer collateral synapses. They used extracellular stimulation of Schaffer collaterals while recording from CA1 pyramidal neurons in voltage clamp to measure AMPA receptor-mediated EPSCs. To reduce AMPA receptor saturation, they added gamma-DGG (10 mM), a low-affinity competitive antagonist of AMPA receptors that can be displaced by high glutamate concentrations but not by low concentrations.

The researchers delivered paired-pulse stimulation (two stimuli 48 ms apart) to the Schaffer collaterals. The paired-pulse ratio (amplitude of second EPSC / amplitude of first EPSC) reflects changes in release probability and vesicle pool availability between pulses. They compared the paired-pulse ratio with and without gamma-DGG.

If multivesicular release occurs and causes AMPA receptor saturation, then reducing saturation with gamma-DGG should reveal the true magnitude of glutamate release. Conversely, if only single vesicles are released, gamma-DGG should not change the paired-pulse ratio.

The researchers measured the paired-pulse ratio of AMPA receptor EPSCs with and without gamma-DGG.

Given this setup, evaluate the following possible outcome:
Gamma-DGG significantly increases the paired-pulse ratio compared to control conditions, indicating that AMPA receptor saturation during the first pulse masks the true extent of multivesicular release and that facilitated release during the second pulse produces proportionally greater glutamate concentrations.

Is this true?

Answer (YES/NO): NO